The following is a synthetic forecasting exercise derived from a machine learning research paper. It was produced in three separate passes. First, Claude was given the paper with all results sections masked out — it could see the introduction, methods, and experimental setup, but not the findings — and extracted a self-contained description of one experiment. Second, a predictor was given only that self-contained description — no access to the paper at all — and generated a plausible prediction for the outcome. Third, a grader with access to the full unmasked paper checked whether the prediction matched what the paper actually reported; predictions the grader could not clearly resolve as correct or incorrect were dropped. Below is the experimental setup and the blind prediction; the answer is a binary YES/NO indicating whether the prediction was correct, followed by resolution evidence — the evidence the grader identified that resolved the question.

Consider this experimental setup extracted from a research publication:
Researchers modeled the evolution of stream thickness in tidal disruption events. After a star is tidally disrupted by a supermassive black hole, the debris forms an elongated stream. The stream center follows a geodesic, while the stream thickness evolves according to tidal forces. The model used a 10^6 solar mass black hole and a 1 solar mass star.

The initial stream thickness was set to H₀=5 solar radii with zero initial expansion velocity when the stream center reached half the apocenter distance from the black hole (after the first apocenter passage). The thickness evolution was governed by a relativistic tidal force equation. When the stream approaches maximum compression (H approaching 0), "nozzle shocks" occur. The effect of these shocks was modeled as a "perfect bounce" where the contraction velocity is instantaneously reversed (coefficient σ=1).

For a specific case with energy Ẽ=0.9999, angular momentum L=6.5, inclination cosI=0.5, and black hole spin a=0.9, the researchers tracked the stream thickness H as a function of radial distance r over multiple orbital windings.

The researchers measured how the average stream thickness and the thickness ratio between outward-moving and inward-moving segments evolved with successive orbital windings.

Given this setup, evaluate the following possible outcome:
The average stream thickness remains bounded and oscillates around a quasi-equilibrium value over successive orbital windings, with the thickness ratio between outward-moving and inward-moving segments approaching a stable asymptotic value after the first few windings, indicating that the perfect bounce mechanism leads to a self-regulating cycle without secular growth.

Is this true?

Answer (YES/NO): NO